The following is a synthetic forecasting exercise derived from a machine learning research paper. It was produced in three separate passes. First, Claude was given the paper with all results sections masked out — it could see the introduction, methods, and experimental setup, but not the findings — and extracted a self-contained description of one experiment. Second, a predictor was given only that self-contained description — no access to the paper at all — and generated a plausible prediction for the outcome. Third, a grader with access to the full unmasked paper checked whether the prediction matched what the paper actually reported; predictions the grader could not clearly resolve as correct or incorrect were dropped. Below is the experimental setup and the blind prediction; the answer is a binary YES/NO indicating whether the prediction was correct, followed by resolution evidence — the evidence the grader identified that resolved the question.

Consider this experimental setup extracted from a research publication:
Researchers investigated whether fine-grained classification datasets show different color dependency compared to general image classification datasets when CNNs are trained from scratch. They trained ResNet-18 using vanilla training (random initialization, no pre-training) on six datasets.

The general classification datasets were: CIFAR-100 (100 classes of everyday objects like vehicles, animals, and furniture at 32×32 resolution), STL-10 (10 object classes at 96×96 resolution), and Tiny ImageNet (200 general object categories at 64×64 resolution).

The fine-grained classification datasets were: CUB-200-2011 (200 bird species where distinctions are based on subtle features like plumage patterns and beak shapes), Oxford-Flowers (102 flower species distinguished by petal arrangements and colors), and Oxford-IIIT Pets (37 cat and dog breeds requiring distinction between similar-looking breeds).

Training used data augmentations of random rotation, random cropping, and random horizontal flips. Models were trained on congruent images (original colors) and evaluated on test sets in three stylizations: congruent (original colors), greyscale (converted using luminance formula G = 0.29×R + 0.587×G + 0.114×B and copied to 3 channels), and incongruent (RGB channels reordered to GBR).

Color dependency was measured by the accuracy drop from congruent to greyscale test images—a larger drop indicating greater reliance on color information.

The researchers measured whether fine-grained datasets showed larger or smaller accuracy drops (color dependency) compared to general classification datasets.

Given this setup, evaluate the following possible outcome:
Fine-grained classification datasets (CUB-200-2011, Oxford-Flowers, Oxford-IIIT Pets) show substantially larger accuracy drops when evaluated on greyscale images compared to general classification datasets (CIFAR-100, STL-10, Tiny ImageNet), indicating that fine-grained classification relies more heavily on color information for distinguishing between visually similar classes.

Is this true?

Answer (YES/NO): NO